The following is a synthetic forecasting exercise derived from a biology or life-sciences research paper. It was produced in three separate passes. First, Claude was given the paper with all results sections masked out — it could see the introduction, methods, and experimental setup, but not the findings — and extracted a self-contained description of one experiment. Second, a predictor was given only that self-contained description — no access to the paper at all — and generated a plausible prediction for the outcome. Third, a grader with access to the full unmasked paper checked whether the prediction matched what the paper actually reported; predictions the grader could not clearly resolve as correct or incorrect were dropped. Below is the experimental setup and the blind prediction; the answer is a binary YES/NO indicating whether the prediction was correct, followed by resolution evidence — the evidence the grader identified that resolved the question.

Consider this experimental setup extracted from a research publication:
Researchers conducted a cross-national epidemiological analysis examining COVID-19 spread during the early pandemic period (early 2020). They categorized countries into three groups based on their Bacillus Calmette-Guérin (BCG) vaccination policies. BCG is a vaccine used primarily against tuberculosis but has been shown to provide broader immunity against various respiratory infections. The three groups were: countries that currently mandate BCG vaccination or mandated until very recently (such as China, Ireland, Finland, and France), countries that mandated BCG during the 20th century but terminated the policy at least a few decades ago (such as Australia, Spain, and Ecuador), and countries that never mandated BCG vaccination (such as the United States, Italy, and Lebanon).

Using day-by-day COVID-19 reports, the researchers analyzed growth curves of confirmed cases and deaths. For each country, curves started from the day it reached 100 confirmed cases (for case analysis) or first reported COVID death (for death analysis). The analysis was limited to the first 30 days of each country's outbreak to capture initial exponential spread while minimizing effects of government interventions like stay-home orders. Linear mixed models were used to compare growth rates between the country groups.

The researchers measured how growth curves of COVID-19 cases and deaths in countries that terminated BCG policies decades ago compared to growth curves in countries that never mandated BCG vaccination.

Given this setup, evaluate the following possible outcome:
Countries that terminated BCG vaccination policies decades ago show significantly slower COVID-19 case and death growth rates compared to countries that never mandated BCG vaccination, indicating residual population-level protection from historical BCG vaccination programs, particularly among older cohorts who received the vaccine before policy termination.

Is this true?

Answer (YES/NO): NO